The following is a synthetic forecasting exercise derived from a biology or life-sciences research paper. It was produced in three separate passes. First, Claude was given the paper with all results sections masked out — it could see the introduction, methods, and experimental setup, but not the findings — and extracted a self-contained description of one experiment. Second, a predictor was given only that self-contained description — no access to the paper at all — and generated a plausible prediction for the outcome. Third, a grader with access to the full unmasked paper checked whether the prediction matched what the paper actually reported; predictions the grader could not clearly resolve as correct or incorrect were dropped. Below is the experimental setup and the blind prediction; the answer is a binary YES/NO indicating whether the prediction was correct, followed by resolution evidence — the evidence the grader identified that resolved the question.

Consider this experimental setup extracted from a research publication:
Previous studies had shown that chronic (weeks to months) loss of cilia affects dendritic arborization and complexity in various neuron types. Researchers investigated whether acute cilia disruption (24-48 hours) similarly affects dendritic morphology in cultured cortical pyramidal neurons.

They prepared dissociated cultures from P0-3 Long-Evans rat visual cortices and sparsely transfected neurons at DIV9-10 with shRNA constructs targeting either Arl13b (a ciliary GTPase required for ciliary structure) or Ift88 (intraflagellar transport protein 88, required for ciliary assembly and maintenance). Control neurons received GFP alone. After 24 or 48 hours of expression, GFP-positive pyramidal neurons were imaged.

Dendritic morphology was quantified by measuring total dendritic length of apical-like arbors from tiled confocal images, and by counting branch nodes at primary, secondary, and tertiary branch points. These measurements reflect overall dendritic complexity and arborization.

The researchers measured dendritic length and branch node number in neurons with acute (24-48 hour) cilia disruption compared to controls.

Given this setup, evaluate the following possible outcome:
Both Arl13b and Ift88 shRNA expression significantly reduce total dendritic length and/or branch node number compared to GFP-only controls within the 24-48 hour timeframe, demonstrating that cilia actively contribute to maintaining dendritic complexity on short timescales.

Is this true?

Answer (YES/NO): NO